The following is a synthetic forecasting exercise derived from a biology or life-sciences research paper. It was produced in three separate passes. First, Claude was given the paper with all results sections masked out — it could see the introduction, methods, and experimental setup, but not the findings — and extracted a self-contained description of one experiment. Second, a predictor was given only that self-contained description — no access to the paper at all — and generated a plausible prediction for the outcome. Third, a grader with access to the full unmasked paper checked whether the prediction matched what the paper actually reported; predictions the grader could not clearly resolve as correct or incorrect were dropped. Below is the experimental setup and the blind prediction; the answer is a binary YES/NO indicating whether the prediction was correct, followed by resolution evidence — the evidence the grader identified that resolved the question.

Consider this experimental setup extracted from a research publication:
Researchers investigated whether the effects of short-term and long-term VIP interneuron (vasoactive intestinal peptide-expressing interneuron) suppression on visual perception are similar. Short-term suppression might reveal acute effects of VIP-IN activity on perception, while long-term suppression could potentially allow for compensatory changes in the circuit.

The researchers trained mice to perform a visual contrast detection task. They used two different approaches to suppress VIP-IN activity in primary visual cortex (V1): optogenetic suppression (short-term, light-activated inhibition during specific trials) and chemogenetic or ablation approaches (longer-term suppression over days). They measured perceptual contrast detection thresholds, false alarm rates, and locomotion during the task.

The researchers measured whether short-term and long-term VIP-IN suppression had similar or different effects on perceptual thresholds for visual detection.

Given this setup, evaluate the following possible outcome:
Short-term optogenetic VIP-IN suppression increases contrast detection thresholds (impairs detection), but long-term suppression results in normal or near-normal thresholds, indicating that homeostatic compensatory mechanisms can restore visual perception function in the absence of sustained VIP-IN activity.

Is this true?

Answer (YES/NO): NO